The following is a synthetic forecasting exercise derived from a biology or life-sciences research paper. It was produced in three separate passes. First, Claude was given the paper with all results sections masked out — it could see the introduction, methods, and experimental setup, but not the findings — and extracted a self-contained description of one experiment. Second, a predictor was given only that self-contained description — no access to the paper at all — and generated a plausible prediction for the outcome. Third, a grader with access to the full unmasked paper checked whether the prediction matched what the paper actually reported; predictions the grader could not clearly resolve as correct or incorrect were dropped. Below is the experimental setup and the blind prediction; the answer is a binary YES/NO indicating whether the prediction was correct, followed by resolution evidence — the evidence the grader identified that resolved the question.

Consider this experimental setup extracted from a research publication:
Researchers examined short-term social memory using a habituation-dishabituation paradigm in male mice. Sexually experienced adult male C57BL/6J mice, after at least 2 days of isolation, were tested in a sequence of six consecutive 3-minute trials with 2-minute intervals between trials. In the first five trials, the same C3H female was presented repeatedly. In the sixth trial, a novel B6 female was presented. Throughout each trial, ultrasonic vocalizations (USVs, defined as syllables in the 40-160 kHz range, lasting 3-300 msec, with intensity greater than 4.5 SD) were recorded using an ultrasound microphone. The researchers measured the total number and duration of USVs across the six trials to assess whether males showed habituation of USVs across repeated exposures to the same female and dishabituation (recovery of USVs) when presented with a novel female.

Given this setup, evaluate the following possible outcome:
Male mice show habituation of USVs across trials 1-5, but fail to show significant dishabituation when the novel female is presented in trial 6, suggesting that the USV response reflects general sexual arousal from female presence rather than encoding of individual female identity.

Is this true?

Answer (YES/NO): NO